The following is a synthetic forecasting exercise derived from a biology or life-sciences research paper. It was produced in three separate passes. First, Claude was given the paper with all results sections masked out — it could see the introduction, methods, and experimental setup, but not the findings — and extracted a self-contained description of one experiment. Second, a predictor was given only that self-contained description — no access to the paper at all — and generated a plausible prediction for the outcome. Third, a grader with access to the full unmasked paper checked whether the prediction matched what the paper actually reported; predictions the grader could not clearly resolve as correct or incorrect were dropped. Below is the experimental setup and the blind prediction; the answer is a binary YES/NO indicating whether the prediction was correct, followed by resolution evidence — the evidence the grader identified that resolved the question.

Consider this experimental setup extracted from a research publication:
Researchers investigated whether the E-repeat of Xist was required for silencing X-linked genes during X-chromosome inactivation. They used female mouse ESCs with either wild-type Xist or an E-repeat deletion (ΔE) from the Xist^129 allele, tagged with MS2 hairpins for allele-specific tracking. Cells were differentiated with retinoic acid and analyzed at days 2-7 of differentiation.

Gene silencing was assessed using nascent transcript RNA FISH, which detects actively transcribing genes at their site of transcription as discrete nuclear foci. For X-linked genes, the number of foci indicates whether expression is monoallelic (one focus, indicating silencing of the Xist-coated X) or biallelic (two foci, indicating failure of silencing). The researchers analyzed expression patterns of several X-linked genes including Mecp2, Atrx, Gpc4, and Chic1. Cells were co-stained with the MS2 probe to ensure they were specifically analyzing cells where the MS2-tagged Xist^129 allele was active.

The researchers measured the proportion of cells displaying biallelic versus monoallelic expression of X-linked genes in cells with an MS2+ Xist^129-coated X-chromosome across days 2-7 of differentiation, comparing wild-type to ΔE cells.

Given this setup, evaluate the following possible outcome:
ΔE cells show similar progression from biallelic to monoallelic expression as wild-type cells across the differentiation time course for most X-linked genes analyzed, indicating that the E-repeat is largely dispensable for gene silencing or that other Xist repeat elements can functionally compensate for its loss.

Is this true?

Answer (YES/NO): NO